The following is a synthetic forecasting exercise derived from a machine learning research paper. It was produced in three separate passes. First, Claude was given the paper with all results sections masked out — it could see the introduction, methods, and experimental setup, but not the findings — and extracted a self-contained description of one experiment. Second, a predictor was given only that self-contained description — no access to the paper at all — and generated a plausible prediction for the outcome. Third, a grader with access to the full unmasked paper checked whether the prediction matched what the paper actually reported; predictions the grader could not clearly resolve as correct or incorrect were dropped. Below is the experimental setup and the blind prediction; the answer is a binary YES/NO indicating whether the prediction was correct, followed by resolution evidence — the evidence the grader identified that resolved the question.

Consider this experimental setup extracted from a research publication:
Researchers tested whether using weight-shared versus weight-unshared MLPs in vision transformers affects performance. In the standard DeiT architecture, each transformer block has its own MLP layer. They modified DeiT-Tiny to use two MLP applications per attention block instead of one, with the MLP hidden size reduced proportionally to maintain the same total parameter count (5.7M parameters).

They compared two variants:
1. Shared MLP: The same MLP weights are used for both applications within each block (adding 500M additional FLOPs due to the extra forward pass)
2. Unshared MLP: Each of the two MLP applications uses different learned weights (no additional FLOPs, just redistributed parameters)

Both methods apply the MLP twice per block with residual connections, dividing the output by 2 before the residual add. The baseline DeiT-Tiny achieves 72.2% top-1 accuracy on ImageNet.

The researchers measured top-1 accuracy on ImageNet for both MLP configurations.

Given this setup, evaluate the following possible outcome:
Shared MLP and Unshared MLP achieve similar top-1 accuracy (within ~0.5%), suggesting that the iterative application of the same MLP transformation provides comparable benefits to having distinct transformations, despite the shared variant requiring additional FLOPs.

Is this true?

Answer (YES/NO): YES